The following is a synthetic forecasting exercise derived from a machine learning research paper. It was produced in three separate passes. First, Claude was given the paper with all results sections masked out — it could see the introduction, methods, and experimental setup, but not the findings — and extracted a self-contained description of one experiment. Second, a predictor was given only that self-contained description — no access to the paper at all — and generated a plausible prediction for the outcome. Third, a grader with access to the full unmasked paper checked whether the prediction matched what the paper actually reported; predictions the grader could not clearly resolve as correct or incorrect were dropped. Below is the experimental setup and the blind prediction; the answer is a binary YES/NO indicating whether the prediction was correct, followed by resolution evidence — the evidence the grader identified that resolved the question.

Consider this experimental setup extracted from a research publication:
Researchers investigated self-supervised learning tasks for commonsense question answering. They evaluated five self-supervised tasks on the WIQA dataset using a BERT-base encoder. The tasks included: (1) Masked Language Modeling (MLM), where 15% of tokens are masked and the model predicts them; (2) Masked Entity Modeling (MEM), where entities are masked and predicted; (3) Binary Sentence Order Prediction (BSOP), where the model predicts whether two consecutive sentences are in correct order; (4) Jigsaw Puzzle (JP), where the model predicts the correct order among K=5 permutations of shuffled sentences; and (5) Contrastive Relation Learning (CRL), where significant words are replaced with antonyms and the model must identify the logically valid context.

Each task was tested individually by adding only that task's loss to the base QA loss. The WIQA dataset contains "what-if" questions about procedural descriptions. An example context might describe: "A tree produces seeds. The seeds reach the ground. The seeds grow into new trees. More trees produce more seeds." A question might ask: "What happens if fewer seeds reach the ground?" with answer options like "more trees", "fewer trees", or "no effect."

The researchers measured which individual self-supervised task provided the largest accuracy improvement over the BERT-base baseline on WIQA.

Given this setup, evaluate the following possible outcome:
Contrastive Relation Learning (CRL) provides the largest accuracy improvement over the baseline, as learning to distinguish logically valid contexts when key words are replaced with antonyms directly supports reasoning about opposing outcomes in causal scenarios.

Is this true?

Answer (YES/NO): YES